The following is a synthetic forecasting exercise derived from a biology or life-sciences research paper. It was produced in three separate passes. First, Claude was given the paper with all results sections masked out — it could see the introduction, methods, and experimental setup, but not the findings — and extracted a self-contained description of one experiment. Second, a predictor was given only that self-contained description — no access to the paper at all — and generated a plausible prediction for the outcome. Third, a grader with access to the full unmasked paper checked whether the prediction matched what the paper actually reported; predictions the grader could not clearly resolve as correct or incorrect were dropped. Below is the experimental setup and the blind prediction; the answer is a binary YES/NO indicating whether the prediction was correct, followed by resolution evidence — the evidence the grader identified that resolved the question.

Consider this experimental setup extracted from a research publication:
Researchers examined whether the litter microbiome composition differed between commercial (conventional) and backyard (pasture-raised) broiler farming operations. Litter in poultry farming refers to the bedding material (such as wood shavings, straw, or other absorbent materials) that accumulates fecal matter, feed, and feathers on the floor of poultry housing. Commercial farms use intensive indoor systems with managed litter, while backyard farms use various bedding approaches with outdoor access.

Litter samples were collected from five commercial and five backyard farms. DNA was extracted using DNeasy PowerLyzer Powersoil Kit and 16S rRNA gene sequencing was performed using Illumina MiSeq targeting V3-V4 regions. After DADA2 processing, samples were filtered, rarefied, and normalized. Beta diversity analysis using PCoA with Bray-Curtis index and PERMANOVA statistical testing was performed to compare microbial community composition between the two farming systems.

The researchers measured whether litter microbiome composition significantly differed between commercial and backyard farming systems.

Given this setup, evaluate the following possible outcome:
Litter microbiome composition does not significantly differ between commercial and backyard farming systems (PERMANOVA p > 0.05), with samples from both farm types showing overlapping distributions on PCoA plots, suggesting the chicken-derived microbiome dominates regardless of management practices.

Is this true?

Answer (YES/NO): NO